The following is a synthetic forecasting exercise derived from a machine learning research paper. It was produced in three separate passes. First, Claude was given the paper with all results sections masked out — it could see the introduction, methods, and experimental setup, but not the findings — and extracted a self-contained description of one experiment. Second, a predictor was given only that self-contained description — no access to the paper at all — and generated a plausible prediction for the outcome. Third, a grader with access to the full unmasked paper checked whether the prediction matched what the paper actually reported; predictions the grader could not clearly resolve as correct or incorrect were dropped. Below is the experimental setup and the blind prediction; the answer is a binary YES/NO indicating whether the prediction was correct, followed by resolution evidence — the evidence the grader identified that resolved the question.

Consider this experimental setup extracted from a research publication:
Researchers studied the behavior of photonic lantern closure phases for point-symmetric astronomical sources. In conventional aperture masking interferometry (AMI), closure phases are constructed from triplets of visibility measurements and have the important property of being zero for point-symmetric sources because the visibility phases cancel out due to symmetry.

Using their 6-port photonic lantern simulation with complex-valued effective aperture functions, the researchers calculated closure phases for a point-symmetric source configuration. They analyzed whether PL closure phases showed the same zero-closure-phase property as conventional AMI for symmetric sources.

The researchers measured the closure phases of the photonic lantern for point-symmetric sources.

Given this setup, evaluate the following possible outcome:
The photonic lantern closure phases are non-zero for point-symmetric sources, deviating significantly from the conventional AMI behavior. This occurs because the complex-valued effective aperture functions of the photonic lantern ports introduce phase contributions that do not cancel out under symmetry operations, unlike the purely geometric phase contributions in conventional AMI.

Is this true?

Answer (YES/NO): YES